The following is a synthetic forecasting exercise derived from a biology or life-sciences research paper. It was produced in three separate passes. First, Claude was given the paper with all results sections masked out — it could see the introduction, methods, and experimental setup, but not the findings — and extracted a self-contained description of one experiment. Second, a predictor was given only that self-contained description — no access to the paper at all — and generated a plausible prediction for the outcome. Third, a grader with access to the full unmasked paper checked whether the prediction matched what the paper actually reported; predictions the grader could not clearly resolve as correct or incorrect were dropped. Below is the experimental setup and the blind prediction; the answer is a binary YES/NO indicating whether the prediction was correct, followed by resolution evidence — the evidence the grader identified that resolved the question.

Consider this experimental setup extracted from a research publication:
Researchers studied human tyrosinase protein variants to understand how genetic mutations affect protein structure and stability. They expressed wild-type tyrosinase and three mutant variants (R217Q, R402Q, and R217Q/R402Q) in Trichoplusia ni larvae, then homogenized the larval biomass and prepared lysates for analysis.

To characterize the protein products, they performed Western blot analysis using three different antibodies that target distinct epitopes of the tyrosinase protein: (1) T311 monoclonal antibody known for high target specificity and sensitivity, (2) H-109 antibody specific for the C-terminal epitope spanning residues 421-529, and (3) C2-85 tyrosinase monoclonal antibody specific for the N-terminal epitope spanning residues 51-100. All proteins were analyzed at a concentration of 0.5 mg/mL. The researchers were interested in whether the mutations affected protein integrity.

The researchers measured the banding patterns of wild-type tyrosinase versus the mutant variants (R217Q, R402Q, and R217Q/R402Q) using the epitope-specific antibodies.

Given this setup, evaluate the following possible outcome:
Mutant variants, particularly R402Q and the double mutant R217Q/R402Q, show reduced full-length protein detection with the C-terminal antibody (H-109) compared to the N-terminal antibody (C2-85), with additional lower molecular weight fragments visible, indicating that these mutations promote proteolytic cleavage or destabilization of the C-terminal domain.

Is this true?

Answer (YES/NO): NO